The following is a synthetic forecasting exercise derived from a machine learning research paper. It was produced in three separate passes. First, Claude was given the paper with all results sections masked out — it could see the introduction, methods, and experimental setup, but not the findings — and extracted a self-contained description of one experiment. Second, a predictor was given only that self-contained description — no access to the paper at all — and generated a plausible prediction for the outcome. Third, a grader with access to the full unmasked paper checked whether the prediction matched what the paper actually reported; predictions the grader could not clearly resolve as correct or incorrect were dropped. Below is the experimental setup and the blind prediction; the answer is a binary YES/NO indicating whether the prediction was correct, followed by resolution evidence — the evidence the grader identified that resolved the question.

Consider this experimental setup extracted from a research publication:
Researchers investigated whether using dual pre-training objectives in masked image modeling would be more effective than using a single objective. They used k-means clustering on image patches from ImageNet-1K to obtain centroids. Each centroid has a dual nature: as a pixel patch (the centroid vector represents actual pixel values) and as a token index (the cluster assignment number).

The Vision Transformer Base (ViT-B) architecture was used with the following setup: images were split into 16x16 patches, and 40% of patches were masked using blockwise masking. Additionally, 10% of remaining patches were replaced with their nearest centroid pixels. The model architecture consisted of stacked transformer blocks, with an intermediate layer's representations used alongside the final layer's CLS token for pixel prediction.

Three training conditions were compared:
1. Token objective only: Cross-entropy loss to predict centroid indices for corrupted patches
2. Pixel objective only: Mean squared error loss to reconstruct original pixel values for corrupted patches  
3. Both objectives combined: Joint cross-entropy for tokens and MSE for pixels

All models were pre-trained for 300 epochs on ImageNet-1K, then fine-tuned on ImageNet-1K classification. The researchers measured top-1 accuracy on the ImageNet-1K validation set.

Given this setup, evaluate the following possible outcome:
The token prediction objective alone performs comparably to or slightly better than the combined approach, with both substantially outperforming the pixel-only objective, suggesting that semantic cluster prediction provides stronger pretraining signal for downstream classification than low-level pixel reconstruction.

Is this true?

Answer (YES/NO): NO